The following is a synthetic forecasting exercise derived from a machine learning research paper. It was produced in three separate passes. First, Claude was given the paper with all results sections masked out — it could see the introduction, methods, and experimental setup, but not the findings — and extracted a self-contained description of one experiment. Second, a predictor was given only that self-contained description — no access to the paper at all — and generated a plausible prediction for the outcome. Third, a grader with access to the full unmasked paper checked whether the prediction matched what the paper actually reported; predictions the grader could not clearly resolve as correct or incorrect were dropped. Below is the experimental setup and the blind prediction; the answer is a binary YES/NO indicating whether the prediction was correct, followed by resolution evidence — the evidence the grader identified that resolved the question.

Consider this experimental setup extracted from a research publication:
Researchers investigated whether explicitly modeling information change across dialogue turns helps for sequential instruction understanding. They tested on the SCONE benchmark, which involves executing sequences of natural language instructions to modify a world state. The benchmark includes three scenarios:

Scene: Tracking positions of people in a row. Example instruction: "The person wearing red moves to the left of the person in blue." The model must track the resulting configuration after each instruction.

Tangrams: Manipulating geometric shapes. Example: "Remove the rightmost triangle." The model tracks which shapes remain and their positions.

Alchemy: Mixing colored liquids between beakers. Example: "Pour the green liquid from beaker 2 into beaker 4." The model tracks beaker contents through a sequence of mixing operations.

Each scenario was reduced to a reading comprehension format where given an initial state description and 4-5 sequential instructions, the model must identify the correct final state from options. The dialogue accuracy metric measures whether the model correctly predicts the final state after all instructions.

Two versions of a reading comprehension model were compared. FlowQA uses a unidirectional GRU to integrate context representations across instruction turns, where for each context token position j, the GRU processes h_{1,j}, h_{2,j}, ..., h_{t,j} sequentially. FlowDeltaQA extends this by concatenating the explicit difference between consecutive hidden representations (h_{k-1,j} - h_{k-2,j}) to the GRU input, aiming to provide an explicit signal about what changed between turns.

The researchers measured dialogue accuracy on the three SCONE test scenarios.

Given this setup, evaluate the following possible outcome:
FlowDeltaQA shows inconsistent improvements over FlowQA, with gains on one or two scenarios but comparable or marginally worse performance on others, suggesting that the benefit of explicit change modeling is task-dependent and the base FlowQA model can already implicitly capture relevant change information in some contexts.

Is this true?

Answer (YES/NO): YES